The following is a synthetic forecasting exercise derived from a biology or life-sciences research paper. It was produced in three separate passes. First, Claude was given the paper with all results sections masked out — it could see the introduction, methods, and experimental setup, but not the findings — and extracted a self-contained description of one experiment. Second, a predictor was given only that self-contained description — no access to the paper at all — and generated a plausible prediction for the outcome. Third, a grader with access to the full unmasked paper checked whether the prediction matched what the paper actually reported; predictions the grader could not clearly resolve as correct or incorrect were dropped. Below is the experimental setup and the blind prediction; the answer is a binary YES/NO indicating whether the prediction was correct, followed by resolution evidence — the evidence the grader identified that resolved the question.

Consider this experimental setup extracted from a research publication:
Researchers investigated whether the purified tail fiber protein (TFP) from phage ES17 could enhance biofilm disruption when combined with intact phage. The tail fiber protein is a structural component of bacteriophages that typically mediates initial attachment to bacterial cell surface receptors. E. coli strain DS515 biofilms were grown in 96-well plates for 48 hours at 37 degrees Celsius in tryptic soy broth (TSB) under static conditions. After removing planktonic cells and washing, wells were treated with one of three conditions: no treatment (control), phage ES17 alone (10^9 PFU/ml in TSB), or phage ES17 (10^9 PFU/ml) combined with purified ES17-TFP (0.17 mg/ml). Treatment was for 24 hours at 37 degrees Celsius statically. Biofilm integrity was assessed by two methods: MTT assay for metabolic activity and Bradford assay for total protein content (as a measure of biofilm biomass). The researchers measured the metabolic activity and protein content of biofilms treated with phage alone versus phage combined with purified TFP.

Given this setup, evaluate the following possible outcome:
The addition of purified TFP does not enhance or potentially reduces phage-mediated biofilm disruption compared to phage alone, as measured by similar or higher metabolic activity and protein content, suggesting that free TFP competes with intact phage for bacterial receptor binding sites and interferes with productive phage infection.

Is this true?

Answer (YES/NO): NO